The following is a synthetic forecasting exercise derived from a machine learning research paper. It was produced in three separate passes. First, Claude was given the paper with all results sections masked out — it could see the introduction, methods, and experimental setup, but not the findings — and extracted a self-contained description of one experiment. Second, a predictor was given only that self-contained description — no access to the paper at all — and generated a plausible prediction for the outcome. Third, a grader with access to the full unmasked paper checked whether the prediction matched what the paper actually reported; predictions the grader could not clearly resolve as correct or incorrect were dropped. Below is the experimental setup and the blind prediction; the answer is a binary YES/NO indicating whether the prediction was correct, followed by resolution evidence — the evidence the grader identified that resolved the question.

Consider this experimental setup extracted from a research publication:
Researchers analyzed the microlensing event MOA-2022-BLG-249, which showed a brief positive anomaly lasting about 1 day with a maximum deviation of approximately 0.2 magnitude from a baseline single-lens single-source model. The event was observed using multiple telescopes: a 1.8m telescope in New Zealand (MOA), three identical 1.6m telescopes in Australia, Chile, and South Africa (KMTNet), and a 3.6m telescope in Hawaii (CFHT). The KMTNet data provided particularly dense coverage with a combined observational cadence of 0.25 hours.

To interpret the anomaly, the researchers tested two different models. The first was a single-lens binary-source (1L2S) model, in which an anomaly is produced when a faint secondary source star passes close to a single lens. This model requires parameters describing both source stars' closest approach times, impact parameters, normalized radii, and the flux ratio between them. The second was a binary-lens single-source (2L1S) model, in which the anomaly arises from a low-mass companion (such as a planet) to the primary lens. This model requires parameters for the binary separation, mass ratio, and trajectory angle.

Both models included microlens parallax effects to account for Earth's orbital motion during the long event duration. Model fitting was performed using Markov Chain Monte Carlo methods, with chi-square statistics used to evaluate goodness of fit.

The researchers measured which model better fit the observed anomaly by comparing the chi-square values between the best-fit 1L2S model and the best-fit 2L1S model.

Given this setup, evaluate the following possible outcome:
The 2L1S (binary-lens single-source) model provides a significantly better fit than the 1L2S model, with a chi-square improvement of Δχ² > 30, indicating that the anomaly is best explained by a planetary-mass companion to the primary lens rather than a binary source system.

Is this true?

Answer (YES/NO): YES